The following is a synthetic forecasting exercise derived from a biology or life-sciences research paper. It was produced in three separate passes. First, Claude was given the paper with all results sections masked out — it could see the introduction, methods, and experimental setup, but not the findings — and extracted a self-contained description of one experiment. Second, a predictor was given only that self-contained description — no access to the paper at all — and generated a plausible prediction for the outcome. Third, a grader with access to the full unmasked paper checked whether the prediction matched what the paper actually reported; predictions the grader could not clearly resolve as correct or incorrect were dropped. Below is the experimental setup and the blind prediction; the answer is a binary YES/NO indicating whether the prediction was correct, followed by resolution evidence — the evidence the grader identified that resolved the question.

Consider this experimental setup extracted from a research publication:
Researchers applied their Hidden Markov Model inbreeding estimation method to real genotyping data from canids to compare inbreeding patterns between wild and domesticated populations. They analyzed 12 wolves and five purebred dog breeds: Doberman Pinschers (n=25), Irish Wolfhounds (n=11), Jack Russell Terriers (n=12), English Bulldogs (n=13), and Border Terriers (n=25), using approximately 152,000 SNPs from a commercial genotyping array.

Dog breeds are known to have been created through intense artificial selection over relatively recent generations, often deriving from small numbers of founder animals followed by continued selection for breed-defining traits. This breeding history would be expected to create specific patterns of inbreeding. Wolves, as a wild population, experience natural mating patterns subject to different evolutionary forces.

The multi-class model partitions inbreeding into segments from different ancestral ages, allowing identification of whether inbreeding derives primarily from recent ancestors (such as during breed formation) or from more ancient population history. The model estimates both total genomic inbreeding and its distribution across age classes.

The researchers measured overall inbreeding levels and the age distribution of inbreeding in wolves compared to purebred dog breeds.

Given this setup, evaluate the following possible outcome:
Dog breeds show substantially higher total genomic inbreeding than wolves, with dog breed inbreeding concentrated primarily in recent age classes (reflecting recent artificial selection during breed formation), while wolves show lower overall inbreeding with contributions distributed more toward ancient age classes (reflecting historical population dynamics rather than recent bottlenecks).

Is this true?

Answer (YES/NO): NO